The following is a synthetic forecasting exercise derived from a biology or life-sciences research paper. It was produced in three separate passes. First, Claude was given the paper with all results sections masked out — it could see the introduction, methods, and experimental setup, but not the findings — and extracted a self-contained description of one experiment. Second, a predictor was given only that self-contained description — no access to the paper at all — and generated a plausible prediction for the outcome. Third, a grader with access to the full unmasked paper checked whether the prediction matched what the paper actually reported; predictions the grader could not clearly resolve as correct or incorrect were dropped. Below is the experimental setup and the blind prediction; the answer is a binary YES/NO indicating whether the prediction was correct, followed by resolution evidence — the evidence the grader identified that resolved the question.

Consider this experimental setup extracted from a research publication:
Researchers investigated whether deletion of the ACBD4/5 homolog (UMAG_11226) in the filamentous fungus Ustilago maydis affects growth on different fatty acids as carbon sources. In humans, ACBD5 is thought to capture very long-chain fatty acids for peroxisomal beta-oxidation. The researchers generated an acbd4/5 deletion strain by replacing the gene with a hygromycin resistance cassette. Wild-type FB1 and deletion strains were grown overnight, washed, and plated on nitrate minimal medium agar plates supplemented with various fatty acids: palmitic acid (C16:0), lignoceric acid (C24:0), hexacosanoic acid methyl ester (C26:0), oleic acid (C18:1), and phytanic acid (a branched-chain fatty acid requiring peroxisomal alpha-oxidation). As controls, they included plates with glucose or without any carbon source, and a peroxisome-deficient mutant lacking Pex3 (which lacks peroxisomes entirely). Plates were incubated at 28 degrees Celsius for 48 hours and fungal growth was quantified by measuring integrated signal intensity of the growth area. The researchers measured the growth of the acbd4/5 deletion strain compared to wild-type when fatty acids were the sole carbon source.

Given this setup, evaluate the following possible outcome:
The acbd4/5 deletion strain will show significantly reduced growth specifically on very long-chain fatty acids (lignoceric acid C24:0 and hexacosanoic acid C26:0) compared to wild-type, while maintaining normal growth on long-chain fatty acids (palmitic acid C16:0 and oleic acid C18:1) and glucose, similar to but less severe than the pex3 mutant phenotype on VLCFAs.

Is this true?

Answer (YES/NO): NO